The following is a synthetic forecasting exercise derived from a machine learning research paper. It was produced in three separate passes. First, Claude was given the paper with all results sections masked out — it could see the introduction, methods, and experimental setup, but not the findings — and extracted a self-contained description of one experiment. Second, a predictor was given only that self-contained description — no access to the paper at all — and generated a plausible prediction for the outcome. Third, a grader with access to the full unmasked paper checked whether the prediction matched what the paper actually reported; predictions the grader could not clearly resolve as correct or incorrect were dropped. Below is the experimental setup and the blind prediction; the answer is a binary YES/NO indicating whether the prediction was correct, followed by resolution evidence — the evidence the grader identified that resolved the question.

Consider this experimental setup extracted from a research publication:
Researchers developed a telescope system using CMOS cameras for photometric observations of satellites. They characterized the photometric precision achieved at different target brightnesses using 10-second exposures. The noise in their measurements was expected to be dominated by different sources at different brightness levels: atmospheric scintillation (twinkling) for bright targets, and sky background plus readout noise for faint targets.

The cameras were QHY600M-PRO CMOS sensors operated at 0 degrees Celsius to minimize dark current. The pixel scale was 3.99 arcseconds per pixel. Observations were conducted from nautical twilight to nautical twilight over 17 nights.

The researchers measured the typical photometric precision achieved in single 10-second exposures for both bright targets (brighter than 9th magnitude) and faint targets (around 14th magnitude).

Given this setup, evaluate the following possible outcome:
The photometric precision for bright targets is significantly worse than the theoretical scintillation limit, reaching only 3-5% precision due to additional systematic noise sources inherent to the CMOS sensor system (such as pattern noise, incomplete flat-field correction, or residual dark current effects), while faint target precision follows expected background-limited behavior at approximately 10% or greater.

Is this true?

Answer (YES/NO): NO